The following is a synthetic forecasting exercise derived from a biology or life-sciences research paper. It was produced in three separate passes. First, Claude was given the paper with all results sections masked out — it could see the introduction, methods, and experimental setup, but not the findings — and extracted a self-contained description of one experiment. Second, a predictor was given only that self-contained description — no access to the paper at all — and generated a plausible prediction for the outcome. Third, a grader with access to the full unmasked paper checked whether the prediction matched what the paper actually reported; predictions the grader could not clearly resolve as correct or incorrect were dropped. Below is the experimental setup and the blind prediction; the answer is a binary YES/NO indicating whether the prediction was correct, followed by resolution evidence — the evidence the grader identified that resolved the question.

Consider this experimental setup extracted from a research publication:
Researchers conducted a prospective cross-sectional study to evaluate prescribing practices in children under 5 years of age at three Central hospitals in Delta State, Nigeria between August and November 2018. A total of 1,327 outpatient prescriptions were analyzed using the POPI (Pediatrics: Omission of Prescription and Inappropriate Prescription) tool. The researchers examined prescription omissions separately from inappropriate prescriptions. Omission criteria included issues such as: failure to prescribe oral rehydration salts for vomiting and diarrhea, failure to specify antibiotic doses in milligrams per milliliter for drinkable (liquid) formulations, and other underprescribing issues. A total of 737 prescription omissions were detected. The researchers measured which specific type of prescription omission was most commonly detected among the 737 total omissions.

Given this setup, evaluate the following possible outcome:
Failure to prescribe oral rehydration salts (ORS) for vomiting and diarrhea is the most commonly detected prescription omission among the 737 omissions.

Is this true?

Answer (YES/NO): NO